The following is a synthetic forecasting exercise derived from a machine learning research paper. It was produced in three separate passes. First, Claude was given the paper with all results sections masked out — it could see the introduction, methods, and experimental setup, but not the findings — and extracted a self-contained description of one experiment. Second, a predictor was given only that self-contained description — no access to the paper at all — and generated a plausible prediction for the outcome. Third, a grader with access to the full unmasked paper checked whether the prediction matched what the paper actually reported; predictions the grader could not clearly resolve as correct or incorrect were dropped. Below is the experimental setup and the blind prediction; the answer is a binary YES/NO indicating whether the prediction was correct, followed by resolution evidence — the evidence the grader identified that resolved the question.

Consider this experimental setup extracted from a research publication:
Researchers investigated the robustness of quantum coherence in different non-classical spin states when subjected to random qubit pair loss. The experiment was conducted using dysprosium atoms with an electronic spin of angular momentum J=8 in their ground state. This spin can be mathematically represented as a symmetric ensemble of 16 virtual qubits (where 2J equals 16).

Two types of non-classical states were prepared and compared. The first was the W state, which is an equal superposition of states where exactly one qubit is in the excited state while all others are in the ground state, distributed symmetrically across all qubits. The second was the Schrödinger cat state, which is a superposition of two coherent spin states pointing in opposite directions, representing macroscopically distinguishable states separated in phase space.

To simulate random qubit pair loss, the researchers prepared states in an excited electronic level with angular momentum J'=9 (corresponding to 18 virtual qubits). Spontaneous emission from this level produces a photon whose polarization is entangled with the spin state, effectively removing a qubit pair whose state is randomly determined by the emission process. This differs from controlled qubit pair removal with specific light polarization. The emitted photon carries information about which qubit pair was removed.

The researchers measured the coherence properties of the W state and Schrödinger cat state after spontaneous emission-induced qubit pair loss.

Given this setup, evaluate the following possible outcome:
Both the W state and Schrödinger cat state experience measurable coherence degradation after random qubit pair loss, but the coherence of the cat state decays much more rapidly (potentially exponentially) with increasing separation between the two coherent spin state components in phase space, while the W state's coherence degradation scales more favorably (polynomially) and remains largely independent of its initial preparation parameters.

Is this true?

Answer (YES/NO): NO